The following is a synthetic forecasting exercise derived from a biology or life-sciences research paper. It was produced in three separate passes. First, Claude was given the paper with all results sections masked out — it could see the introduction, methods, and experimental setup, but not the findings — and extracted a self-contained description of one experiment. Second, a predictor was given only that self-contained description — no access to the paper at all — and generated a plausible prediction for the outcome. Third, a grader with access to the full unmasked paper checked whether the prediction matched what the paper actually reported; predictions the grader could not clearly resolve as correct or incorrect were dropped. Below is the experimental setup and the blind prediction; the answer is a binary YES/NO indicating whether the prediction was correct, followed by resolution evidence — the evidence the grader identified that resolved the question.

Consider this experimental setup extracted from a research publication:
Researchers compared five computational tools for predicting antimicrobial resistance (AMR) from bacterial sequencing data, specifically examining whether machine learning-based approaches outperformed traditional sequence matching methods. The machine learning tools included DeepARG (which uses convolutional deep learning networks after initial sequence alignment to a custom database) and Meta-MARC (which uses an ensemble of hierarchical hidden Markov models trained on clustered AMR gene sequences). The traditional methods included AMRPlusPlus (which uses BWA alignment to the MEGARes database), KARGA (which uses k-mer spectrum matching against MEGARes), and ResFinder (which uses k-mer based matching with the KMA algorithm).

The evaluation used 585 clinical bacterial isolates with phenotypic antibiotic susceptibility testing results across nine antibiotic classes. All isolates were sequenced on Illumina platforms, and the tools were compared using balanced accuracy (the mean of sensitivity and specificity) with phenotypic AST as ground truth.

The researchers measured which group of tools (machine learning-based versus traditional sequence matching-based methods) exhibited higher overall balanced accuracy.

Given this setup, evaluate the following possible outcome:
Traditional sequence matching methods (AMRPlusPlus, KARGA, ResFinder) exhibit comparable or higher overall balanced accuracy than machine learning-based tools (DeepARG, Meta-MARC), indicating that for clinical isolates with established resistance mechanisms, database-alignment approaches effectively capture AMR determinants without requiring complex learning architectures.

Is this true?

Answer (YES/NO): YES